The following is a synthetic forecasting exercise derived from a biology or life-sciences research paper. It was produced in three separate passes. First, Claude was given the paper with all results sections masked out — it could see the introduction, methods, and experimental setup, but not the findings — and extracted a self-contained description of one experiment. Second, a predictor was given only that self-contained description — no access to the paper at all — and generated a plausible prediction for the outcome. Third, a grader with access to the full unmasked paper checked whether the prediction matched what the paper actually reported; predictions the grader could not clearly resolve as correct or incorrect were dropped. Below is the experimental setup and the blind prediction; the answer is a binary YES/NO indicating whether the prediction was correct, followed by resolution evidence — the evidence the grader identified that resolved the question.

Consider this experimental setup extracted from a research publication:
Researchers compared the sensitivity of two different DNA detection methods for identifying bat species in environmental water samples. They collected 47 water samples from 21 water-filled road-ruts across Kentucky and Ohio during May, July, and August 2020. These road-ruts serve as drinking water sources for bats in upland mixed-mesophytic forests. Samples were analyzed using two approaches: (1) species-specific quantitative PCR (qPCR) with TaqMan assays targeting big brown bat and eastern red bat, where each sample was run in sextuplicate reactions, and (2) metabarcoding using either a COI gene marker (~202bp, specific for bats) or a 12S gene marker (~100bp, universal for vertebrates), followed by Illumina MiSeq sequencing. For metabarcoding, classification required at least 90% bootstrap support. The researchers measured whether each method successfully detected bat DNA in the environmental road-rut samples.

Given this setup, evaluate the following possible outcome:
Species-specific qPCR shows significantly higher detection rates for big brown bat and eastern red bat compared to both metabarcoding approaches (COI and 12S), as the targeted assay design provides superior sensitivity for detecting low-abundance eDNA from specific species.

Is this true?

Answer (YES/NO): YES